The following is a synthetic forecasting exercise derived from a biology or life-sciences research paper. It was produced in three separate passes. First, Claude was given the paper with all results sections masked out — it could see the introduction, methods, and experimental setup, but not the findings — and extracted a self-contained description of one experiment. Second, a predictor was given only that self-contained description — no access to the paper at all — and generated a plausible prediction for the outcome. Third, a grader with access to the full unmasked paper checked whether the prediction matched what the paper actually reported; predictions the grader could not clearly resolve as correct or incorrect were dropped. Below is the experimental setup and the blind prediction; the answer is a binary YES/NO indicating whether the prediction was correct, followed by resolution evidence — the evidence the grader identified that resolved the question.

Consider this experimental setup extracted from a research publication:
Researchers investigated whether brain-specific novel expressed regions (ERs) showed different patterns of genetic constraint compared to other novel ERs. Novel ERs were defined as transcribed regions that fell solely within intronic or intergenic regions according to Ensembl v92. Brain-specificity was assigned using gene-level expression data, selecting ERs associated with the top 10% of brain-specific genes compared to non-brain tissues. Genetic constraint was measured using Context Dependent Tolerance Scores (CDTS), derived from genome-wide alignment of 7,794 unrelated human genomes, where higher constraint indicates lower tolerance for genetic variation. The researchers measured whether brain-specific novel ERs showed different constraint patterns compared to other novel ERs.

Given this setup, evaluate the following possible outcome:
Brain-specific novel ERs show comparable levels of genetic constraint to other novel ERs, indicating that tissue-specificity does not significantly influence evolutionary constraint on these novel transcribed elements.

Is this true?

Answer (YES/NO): NO